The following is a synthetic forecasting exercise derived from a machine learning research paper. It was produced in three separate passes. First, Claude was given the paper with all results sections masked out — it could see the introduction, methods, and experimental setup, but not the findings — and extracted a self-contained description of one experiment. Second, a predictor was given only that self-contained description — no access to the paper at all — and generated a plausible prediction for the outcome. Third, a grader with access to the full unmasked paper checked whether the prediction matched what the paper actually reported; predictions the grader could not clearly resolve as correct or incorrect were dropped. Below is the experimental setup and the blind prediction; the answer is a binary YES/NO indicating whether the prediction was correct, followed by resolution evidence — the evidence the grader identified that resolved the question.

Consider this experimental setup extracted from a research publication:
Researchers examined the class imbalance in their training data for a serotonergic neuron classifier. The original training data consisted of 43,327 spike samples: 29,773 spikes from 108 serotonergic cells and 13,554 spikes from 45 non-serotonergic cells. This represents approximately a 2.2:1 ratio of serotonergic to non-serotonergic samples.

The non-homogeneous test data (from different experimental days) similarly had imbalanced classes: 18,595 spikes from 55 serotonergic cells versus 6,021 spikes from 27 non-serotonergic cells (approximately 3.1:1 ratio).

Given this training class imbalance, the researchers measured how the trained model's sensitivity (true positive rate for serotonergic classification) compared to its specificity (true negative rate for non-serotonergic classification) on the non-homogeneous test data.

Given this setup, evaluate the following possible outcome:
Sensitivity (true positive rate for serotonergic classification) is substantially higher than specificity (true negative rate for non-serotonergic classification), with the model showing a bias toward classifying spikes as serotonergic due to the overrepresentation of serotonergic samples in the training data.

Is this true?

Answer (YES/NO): NO